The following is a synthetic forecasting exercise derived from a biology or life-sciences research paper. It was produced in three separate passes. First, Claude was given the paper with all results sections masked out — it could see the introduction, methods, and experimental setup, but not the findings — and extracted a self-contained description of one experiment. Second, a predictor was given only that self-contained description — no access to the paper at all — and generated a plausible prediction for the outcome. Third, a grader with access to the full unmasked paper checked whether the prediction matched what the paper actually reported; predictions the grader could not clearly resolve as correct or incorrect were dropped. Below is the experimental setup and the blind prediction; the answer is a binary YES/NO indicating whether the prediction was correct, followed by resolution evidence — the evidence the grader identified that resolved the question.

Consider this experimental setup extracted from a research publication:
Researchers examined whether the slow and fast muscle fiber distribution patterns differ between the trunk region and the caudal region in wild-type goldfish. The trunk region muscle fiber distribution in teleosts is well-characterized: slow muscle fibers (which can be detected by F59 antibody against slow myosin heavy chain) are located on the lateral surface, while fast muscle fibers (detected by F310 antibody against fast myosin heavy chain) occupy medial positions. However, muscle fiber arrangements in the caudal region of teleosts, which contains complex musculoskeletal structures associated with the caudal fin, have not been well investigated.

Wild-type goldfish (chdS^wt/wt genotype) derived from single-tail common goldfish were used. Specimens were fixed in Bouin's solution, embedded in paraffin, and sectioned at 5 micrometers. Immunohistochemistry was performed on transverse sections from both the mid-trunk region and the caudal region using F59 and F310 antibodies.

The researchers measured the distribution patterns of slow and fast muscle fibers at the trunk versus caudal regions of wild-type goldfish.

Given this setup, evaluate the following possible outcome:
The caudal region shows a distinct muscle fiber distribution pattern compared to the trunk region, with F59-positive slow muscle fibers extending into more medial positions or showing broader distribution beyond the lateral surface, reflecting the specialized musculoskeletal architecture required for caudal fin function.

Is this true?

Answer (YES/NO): YES